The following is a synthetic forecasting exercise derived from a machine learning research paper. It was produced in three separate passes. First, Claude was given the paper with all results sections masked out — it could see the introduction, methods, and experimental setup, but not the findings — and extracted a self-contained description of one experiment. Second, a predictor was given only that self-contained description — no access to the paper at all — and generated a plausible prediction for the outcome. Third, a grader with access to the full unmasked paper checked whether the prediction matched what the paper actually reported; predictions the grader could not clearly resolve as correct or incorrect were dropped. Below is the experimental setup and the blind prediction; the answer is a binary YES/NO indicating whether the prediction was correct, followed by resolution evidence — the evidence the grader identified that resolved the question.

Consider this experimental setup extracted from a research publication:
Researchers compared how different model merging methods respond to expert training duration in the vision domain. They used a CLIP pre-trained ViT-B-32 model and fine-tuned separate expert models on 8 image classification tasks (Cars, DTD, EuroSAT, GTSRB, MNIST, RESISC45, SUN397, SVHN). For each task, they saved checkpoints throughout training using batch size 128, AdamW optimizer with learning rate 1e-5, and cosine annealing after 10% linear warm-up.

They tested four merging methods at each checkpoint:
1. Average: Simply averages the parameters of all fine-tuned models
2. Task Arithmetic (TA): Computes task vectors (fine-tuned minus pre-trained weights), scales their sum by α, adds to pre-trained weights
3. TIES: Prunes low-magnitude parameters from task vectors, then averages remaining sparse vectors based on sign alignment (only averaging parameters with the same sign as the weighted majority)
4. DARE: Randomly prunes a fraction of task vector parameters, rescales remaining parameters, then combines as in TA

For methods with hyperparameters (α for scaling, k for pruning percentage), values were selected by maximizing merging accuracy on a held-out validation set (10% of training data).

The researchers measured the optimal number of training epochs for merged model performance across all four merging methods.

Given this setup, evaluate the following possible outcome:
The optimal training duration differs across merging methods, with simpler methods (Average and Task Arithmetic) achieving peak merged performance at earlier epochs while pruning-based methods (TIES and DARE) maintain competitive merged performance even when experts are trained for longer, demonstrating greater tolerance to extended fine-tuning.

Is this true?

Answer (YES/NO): NO